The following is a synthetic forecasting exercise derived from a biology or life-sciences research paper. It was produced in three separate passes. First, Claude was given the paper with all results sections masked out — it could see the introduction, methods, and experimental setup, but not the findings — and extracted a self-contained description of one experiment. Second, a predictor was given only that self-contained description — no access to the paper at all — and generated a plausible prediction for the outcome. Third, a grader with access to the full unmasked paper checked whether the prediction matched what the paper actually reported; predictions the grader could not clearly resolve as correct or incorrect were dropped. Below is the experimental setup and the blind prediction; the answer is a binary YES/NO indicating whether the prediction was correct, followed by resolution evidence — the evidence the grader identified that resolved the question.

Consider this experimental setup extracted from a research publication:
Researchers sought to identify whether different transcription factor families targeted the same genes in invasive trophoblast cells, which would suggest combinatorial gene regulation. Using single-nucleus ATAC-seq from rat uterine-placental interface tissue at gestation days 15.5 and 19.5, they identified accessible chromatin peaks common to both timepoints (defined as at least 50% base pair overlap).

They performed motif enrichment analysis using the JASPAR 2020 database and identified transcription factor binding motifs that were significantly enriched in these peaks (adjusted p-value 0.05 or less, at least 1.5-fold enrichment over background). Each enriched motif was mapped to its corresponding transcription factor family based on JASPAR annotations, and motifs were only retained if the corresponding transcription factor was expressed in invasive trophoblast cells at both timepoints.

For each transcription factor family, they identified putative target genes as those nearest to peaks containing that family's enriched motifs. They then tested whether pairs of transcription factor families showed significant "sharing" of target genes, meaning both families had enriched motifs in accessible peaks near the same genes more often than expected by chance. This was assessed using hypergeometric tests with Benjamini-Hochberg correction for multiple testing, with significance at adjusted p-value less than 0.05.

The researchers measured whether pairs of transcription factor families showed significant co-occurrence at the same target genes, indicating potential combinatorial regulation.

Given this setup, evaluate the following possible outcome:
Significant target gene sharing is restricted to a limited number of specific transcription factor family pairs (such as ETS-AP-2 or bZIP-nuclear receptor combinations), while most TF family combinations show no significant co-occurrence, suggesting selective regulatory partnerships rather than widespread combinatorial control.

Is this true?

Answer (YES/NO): NO